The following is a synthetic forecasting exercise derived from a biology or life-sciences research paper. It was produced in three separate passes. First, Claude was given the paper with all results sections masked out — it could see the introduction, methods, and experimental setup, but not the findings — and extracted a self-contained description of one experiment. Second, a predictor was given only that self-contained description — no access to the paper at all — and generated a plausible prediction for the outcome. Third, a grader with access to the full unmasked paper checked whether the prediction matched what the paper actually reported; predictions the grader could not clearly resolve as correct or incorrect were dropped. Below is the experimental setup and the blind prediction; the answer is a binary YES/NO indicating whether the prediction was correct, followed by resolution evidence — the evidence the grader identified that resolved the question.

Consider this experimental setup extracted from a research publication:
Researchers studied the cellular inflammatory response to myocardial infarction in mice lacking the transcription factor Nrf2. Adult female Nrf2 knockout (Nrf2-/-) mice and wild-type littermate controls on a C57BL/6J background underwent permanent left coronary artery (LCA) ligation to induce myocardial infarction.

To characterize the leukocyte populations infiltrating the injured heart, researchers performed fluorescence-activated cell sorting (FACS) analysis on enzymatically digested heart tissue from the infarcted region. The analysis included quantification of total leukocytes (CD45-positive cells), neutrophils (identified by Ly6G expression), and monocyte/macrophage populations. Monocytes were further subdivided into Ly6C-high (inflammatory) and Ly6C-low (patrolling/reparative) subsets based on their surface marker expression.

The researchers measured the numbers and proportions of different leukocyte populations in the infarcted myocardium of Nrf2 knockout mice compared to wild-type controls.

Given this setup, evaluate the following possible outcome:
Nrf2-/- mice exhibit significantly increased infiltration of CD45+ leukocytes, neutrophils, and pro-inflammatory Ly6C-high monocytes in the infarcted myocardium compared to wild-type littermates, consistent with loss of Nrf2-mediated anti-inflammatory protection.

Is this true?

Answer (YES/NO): YES